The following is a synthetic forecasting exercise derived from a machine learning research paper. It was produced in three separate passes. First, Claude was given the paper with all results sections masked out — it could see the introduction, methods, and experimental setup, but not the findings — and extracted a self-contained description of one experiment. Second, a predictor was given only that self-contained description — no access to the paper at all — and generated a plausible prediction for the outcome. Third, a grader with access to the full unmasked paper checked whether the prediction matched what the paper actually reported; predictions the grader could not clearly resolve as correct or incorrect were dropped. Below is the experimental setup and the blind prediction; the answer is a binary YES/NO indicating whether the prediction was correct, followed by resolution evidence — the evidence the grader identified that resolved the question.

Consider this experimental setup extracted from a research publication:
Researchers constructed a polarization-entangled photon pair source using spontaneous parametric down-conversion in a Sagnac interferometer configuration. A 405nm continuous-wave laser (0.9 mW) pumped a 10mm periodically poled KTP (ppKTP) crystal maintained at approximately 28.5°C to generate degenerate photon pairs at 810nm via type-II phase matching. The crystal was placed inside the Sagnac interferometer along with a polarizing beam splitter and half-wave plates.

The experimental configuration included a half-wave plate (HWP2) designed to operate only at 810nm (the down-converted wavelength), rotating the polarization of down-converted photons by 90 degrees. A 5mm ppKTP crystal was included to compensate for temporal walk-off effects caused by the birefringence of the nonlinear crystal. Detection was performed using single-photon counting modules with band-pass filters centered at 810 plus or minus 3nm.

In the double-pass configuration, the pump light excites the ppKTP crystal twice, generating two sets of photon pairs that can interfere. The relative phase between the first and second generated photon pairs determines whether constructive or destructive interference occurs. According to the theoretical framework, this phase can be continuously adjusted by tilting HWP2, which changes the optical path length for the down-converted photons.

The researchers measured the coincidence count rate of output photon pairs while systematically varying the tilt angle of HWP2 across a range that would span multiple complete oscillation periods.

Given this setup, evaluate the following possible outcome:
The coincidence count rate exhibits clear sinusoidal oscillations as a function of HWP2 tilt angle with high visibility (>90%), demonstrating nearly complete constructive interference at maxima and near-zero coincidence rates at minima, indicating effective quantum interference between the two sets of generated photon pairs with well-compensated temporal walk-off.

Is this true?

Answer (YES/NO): NO